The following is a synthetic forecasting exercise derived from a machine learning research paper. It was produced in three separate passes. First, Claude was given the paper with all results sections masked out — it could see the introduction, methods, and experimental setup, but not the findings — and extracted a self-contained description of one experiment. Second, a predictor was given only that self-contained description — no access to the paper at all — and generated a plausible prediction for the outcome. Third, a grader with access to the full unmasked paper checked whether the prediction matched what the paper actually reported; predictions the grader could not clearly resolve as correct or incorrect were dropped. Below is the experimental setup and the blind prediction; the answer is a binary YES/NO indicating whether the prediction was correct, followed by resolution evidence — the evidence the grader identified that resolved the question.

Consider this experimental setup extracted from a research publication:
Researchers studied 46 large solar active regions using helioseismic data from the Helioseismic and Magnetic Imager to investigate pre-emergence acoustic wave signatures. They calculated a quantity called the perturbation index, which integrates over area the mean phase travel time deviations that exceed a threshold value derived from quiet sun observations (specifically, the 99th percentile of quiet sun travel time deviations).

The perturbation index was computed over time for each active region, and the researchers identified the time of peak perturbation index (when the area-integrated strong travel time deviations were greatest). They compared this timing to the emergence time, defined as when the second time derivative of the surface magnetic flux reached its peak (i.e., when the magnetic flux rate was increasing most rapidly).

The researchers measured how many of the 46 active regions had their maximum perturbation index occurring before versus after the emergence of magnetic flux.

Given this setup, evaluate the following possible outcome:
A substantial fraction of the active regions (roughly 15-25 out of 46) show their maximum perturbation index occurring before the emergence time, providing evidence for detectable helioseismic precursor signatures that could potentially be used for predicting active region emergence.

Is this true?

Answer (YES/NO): NO